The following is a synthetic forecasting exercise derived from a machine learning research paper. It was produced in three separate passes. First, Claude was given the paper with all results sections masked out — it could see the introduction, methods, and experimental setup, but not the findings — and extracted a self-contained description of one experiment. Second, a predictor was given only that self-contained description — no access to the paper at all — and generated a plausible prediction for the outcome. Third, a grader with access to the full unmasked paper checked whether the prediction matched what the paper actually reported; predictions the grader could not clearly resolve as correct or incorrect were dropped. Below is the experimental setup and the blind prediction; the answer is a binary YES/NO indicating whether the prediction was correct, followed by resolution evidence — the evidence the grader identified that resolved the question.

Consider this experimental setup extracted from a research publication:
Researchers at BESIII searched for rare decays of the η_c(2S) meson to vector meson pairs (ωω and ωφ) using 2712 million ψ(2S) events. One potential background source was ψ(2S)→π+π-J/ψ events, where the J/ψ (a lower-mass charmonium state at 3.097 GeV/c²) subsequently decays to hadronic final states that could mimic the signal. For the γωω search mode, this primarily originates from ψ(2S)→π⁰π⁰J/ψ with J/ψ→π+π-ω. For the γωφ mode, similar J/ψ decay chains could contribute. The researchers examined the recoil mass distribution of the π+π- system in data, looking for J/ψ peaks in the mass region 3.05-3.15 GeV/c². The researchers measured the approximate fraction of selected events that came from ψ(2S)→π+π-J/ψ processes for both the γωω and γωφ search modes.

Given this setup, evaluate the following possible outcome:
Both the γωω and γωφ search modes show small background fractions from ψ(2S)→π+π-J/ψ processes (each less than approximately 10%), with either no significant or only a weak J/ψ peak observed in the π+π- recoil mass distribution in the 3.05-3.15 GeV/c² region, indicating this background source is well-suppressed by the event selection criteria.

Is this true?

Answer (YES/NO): YES